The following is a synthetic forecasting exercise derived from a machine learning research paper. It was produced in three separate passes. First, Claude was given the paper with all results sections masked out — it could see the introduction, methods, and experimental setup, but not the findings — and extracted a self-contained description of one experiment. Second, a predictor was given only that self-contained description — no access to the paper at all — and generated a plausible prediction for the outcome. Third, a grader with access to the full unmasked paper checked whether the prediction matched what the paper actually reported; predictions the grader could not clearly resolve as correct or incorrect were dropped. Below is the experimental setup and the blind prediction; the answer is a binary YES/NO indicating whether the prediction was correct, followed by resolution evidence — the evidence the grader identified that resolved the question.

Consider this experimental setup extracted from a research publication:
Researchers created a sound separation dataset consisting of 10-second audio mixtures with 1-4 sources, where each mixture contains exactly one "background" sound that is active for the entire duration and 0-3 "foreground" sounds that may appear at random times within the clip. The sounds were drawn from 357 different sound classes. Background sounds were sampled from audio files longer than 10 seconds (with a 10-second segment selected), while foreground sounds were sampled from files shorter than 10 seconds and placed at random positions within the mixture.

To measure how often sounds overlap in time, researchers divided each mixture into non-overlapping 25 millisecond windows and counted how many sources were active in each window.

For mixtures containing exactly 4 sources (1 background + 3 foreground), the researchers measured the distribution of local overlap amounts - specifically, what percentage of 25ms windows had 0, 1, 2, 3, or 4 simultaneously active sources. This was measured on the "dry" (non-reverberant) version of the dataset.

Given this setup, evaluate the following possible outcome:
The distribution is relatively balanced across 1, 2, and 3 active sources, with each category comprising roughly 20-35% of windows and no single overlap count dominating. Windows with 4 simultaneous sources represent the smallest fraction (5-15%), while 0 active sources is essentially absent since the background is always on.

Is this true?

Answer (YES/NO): NO